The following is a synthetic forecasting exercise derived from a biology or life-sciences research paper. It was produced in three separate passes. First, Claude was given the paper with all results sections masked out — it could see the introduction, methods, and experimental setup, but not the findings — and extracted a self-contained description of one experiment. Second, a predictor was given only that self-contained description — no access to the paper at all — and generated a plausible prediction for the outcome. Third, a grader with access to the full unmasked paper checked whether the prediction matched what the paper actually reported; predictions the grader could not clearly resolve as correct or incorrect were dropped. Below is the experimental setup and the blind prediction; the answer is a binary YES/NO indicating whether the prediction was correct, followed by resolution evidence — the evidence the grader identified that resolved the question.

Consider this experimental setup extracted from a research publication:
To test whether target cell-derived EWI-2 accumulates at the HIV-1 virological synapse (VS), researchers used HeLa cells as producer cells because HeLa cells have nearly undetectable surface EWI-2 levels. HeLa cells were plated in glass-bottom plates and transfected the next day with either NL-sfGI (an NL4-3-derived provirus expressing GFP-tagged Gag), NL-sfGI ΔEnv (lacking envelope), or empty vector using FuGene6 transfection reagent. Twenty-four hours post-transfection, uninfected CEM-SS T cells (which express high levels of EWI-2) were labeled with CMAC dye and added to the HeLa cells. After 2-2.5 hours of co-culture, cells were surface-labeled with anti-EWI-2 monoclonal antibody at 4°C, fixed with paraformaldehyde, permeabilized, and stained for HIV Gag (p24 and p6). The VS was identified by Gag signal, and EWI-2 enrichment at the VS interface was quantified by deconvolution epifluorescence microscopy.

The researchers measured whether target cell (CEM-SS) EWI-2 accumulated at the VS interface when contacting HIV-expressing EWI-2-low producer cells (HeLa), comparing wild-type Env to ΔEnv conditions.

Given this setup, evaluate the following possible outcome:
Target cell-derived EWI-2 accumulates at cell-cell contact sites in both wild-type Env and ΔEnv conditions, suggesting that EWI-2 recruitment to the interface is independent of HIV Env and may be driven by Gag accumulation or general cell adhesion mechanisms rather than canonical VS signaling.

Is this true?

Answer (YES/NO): NO